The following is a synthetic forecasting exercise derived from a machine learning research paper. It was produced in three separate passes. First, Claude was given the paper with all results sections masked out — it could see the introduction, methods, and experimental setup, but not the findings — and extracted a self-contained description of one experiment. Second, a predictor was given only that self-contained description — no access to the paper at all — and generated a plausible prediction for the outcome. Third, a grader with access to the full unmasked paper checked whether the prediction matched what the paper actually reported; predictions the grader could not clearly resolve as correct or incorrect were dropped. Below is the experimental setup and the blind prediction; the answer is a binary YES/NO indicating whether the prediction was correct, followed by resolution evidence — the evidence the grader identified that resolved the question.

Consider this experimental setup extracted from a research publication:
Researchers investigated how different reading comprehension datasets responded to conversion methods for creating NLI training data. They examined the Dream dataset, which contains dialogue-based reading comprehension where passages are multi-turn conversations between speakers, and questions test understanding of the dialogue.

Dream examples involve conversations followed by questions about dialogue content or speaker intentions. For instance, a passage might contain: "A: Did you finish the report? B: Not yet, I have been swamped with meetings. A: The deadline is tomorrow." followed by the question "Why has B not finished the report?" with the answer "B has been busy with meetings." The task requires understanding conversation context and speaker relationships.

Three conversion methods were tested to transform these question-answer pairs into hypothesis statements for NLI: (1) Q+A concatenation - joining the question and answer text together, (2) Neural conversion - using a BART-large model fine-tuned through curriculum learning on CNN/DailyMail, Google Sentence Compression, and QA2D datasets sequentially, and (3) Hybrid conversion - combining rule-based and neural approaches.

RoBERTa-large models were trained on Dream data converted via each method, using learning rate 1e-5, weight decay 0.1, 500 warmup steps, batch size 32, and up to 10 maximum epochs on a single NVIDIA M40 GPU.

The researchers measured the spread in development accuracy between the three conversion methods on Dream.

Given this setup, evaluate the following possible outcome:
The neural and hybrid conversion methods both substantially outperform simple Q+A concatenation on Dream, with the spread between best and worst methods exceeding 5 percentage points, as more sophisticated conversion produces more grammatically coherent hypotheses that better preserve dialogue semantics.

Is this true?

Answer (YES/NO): NO